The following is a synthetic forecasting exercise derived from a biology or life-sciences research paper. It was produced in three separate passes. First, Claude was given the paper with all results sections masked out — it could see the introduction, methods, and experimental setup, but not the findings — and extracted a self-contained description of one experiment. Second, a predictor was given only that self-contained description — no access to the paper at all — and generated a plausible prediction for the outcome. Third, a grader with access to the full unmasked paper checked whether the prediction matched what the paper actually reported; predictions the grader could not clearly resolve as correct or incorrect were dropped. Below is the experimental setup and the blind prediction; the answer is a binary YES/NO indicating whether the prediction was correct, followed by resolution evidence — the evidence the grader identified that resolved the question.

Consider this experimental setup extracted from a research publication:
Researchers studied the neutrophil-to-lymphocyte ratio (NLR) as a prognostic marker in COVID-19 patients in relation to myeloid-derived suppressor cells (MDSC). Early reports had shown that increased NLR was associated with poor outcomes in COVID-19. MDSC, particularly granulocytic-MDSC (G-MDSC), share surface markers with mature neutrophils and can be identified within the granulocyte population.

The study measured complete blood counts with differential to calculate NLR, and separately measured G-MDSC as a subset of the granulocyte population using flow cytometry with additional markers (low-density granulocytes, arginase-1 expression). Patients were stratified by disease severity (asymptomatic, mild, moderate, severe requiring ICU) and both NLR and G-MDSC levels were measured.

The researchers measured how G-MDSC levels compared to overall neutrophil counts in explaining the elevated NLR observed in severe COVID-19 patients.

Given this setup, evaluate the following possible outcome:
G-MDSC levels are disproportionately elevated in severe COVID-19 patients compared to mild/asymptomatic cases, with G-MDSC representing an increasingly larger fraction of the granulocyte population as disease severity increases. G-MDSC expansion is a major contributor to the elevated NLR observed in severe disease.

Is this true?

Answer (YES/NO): YES